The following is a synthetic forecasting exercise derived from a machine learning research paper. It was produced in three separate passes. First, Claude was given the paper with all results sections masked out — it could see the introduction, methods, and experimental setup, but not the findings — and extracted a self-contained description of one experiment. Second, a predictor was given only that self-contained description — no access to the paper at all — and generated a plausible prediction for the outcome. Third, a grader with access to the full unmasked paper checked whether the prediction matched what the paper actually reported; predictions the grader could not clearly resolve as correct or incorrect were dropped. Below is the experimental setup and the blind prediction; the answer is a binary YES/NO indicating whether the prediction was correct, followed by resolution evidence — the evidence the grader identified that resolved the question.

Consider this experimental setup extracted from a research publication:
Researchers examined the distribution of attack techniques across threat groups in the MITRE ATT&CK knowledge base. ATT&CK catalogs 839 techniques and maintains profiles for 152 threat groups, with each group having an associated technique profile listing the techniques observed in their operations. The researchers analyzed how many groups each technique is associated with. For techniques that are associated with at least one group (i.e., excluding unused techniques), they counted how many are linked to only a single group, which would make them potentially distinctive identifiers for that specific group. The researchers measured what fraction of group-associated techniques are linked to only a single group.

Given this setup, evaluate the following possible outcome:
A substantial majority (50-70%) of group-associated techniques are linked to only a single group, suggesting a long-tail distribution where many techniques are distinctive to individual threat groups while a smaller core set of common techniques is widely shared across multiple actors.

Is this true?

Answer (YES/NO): NO